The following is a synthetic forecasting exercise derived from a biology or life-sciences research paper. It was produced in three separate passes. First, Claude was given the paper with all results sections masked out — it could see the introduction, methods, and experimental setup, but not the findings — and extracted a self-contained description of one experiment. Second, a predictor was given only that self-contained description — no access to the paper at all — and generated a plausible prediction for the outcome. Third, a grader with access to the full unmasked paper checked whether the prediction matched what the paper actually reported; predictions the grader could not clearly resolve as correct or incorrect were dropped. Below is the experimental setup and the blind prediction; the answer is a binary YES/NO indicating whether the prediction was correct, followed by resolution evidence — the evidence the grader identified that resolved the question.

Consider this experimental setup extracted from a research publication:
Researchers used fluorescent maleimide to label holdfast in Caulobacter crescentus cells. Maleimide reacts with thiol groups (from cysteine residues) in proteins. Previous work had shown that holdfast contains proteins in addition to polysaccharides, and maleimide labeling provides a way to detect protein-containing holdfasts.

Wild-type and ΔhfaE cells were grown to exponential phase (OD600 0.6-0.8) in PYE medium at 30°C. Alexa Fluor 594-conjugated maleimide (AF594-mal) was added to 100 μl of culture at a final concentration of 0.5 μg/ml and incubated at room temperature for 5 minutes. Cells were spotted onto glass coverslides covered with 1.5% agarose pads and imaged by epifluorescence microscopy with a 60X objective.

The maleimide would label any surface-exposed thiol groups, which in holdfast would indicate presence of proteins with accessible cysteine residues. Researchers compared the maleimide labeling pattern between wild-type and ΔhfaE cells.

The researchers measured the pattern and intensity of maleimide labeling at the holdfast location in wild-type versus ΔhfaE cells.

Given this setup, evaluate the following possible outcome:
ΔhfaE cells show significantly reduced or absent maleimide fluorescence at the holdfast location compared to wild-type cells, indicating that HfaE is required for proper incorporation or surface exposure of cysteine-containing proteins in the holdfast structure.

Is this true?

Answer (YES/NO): NO